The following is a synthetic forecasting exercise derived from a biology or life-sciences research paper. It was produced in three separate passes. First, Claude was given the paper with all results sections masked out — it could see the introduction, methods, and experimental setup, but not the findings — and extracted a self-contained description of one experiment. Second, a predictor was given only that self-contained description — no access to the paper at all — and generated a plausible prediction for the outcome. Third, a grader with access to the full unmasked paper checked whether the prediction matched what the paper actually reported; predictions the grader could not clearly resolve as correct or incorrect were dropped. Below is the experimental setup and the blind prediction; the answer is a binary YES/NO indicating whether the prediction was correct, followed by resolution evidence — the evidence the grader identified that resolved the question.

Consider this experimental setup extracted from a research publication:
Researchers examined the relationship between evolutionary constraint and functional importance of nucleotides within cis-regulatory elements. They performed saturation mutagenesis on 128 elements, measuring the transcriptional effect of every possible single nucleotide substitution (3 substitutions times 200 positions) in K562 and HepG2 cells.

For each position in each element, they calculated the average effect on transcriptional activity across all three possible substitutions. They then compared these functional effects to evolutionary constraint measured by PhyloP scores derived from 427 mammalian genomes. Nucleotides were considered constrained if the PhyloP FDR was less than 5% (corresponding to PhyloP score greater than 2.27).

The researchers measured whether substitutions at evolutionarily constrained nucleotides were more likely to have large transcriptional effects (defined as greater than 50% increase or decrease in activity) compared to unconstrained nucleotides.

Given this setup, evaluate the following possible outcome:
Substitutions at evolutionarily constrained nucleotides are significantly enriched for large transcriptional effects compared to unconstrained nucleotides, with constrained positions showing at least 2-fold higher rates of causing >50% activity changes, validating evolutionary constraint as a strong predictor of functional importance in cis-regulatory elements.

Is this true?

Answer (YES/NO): NO